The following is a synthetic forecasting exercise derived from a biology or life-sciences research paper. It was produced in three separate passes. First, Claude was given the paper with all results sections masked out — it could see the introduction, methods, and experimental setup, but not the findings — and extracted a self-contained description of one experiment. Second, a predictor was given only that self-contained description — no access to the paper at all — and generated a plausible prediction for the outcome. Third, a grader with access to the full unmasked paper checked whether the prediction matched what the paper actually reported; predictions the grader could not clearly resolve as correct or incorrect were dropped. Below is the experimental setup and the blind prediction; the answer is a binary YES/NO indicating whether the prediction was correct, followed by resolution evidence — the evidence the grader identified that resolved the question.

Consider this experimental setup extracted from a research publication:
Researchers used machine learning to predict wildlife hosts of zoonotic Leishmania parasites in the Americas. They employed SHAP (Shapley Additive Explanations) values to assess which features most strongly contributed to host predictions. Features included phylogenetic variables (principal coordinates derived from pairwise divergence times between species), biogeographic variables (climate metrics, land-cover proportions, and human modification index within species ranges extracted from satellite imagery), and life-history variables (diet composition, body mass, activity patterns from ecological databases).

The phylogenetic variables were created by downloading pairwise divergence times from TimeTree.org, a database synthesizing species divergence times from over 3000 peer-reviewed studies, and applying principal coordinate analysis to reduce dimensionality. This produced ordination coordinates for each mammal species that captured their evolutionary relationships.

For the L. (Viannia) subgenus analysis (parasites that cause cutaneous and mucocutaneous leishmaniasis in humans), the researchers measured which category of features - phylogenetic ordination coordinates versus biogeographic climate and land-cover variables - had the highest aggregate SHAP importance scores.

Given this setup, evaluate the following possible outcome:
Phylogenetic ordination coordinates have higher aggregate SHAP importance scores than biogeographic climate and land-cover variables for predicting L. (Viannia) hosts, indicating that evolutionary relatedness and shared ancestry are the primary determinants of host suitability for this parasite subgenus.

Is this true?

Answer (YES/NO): YES